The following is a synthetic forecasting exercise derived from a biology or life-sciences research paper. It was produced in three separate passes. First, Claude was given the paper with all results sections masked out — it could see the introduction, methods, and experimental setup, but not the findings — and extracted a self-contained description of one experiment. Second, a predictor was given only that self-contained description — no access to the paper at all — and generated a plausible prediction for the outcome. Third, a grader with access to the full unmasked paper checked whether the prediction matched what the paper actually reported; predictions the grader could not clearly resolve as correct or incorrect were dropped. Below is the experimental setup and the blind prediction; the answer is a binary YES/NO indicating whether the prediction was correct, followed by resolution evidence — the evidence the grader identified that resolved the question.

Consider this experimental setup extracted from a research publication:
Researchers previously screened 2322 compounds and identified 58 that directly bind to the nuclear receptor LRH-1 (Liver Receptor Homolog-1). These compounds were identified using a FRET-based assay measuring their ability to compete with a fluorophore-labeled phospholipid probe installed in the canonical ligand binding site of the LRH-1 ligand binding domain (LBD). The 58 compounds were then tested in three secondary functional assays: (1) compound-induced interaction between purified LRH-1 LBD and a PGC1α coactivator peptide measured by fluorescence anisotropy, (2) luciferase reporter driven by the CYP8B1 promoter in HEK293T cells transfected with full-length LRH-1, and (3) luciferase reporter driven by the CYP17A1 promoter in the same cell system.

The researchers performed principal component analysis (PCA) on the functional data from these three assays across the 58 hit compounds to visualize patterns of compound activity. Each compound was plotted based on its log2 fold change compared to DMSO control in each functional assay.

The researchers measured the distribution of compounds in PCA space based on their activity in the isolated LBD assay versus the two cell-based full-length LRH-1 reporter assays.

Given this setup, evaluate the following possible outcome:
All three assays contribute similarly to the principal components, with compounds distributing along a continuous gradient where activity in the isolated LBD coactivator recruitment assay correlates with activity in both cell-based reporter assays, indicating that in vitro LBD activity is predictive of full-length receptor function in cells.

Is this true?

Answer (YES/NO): NO